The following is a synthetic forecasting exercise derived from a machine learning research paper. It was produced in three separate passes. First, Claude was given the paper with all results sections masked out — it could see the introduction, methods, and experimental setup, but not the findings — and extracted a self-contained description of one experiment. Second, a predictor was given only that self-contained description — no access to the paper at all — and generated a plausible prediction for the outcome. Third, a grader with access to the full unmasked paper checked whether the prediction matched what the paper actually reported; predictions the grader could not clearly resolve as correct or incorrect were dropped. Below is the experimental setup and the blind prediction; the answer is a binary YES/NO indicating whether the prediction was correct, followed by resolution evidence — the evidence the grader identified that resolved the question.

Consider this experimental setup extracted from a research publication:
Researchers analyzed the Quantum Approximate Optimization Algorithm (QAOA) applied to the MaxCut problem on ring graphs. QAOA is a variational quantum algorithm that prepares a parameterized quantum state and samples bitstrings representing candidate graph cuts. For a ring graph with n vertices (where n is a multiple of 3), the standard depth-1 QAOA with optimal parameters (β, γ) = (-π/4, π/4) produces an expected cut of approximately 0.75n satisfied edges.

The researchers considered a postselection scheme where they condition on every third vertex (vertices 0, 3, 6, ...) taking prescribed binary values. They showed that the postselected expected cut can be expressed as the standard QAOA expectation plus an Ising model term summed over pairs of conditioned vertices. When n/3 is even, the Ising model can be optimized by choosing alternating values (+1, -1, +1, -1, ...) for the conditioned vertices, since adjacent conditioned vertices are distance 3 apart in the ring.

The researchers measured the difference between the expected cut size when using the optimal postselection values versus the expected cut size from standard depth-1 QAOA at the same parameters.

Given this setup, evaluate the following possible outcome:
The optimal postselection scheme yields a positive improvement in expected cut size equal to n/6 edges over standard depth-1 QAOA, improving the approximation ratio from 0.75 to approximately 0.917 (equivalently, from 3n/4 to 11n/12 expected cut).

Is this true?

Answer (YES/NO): NO